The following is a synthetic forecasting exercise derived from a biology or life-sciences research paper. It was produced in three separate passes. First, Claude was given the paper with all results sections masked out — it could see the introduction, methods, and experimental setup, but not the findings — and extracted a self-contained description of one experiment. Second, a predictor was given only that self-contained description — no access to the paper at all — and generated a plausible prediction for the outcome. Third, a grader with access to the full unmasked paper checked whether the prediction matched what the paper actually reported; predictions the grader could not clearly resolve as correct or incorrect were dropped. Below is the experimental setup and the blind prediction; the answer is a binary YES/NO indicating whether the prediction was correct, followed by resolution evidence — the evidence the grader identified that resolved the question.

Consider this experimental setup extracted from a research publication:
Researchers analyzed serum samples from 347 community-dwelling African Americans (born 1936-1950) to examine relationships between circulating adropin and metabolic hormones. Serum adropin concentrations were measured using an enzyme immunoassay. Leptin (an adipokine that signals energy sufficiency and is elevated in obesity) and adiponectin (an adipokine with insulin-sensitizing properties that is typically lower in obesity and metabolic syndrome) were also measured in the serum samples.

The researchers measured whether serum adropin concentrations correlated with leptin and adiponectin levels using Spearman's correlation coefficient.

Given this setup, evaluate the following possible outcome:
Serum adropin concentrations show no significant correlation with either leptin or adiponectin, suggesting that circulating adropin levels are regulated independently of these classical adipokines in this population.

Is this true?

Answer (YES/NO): NO